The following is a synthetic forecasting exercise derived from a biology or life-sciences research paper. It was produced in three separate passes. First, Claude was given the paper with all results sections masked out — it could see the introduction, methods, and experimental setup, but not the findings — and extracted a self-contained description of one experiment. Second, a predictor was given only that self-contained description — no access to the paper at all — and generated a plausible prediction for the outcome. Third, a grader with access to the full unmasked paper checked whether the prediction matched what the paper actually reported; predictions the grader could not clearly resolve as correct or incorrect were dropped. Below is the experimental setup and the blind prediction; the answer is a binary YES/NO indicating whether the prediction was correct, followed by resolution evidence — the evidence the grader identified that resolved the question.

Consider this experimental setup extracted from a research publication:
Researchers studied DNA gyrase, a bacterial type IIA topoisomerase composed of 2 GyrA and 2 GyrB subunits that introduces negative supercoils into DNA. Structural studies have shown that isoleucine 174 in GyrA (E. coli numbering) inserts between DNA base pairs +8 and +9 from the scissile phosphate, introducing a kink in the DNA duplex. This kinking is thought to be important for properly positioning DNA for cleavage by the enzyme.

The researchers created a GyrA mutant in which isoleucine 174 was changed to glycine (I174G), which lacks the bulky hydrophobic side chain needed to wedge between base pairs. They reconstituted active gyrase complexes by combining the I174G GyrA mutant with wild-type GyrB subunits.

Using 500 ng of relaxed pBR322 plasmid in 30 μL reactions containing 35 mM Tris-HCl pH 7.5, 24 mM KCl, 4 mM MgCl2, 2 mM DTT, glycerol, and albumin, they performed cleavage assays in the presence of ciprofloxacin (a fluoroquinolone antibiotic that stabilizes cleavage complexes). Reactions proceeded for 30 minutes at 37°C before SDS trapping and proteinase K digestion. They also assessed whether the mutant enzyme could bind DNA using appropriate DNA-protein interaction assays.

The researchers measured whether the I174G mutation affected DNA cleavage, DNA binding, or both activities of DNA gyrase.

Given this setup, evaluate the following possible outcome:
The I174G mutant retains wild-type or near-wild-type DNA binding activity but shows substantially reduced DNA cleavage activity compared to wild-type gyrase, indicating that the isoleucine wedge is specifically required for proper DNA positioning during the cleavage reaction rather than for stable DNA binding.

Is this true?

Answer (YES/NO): YES